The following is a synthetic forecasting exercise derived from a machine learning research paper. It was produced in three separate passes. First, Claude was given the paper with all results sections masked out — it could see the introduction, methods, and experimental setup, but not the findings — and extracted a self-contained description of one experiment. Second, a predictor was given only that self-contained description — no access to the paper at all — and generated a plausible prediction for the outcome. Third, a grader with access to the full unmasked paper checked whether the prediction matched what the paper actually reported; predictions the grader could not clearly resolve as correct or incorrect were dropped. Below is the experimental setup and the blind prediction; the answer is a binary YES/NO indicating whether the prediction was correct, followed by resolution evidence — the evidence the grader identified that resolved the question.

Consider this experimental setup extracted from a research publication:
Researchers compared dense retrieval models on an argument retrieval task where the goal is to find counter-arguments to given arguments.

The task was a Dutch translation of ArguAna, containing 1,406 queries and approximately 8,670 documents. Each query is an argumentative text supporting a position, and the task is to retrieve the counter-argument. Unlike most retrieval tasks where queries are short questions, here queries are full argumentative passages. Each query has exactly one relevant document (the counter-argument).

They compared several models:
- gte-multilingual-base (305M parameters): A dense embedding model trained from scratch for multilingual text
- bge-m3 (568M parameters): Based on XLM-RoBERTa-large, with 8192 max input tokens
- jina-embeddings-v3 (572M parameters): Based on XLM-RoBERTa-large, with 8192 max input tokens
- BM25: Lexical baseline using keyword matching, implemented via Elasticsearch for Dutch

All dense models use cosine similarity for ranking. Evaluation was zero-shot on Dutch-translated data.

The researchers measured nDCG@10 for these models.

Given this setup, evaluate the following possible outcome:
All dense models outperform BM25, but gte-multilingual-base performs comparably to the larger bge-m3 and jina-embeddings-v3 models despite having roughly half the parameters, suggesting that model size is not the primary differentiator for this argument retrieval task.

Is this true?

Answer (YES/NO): YES